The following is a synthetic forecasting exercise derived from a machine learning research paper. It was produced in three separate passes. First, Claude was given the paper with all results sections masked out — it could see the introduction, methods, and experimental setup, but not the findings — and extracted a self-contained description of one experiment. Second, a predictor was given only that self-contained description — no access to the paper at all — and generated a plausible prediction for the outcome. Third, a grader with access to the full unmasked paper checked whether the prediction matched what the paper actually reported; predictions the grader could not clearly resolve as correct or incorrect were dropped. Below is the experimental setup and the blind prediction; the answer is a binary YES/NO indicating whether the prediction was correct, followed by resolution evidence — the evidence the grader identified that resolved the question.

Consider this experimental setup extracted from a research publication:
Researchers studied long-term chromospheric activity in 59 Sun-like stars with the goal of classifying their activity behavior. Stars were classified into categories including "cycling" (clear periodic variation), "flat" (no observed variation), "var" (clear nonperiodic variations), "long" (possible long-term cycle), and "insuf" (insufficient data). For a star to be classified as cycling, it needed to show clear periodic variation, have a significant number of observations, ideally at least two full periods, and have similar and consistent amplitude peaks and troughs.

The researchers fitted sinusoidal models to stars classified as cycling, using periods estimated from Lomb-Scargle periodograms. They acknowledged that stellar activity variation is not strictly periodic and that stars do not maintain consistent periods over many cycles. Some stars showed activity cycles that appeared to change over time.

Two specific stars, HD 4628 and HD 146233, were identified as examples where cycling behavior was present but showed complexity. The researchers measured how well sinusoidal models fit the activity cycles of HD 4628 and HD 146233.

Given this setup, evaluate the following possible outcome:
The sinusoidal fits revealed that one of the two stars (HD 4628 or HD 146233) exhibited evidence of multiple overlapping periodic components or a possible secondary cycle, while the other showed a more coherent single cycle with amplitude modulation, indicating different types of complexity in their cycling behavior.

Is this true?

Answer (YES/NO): NO